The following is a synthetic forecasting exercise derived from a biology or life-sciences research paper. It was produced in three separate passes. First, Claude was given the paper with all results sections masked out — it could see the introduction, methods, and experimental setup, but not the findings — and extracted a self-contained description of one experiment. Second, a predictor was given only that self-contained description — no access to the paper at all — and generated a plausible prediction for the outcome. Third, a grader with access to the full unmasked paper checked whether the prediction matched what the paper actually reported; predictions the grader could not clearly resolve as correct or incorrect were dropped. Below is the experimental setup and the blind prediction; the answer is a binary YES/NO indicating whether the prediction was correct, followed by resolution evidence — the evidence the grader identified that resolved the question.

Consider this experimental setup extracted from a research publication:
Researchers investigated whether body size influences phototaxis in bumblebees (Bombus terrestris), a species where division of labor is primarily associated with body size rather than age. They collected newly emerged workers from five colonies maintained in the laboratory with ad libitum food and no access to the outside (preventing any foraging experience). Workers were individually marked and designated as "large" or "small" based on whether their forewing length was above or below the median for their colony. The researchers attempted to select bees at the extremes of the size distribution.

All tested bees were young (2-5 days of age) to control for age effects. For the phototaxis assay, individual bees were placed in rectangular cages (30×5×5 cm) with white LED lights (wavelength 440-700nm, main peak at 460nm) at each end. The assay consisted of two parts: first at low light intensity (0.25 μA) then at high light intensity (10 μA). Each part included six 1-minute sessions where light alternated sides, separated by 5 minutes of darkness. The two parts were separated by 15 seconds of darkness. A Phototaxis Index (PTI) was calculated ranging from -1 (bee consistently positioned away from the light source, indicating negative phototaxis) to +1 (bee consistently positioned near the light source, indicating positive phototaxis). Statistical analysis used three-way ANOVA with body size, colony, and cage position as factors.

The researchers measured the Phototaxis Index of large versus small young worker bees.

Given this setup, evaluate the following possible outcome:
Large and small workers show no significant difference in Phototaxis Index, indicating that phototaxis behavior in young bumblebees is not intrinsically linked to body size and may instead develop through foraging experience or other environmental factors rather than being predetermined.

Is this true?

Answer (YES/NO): NO